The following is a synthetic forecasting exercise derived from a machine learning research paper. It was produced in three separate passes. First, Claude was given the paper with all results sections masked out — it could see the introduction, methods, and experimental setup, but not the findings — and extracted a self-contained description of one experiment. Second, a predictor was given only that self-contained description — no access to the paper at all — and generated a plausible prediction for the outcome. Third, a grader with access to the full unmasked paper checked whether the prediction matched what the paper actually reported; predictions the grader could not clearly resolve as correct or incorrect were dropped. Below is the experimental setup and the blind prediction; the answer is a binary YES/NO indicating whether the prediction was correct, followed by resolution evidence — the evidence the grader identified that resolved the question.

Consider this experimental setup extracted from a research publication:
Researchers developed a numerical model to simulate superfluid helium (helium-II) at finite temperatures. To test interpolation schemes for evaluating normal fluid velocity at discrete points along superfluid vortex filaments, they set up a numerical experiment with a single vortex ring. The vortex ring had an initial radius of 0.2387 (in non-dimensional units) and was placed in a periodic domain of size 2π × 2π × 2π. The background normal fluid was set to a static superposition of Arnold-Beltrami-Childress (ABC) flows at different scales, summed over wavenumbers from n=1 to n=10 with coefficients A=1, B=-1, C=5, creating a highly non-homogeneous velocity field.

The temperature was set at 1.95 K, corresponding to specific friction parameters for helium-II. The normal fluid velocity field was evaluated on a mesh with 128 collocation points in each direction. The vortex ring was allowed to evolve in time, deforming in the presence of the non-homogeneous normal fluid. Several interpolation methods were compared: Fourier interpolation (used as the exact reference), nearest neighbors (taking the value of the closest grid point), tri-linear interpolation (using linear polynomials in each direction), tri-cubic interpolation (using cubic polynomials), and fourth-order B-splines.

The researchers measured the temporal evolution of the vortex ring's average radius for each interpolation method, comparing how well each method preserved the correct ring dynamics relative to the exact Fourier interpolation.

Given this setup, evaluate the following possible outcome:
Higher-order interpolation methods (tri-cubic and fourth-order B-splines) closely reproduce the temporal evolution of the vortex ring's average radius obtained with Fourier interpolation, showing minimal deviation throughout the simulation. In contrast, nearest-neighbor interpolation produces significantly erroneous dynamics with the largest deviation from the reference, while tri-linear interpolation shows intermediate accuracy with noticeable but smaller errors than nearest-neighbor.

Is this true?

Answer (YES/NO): NO